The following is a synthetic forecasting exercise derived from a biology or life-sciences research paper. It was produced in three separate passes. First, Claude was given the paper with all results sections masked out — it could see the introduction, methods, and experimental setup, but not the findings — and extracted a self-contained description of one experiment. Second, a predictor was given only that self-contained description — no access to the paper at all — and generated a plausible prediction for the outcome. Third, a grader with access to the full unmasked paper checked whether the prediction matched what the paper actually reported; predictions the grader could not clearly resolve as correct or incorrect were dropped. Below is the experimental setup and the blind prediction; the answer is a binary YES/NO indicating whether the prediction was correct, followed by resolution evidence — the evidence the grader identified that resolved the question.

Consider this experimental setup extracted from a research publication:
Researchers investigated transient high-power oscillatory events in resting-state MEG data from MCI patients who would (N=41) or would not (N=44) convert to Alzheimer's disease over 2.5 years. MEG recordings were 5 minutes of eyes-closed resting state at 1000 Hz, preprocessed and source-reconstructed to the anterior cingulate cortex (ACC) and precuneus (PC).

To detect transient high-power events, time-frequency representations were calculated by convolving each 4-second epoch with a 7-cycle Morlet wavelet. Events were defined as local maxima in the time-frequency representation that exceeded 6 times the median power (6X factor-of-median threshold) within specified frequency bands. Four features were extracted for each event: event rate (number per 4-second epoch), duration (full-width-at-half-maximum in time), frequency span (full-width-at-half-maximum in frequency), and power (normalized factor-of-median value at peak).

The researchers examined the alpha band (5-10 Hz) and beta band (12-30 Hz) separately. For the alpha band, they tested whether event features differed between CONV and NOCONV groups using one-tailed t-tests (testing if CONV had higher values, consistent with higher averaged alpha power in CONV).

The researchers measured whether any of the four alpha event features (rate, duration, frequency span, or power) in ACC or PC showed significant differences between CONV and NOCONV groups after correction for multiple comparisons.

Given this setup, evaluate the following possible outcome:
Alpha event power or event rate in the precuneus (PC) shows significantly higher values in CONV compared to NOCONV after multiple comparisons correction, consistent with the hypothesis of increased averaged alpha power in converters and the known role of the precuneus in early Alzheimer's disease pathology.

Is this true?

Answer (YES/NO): NO